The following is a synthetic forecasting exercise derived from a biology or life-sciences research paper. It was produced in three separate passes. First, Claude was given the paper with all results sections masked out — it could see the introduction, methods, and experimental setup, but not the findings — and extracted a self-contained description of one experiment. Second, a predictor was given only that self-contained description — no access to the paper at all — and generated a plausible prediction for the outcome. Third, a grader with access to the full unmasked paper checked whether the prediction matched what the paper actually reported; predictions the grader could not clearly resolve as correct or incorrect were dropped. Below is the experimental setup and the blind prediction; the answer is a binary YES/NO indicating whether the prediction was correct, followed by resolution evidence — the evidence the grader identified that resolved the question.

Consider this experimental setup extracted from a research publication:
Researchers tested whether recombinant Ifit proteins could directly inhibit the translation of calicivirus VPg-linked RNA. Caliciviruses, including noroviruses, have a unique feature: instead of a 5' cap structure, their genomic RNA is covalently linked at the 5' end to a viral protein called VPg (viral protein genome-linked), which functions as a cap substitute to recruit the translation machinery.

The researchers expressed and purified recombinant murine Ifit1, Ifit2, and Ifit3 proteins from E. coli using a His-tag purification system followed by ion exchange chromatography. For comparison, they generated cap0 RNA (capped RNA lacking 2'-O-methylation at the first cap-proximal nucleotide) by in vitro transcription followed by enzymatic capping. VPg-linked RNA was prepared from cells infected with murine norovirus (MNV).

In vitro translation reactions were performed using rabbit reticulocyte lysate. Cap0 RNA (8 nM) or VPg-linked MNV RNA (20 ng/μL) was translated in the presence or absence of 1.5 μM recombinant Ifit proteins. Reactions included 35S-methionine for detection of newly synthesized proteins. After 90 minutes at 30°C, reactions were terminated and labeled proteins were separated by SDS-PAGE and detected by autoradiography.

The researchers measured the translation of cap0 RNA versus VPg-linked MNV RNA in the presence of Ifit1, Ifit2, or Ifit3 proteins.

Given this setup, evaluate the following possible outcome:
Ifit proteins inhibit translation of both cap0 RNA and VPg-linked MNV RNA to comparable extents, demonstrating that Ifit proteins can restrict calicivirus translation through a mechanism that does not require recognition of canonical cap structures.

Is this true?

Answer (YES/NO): NO